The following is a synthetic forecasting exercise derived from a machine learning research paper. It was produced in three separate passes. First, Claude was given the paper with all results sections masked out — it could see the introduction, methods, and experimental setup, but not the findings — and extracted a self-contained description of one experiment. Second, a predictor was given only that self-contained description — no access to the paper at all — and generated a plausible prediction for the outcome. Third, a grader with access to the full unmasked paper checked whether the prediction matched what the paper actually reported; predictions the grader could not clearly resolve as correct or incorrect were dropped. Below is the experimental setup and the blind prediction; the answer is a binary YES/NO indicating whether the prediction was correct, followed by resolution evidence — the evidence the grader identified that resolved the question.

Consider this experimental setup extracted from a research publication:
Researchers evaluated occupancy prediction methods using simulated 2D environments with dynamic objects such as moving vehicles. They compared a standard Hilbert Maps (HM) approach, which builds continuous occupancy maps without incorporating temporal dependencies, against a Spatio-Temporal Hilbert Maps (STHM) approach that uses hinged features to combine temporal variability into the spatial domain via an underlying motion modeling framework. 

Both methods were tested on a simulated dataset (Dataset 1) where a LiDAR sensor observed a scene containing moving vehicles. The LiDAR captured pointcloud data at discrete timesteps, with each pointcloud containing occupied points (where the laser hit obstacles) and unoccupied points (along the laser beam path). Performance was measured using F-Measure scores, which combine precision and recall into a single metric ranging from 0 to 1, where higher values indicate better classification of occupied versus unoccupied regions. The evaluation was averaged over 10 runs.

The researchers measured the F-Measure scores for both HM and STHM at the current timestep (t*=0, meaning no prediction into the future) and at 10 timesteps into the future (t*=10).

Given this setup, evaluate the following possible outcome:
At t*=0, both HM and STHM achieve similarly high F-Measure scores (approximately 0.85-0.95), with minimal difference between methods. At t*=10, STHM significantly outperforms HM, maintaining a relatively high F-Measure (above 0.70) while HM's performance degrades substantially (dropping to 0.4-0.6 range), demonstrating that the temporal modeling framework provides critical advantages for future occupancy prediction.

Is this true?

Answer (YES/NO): NO